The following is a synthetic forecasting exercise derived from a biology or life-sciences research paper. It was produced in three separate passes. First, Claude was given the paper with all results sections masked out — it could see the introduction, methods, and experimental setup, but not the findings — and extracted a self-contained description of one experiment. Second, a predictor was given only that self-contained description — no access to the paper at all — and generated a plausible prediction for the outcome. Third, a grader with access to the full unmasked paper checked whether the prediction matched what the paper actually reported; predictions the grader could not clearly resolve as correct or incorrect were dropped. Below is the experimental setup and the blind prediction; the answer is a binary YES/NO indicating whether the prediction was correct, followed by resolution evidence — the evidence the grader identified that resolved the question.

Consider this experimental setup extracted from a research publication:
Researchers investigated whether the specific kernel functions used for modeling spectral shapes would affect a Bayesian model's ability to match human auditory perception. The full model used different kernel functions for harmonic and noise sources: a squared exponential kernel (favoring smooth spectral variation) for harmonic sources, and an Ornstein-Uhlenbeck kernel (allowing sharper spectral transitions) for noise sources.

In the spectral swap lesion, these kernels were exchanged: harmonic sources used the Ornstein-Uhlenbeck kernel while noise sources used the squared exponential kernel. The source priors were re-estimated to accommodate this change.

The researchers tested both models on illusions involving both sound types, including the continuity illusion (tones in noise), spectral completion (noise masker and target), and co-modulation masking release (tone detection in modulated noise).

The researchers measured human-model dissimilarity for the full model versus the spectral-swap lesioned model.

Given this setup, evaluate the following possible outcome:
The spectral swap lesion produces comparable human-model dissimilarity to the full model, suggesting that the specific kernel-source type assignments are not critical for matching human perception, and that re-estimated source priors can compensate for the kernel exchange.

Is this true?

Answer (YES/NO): NO